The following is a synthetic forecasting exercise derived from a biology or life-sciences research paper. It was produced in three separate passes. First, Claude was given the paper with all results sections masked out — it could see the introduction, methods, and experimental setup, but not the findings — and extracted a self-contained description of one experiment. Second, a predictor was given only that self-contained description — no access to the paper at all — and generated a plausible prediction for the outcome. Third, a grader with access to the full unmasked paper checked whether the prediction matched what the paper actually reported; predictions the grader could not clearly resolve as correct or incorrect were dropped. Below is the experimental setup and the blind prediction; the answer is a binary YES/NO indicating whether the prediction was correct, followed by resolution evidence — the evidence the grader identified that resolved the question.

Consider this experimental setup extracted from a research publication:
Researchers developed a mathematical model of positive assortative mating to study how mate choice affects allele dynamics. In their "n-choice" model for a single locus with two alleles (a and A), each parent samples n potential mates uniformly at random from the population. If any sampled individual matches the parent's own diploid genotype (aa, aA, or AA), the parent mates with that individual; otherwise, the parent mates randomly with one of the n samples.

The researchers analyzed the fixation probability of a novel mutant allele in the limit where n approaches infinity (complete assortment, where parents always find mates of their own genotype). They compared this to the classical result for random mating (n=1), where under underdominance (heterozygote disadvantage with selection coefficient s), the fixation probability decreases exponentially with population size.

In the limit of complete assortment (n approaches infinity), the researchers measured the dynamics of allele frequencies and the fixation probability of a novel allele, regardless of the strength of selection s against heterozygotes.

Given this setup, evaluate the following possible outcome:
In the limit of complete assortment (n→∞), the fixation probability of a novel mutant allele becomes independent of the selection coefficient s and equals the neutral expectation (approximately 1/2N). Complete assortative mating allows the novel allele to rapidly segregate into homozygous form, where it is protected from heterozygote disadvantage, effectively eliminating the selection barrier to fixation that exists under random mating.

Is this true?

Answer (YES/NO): YES